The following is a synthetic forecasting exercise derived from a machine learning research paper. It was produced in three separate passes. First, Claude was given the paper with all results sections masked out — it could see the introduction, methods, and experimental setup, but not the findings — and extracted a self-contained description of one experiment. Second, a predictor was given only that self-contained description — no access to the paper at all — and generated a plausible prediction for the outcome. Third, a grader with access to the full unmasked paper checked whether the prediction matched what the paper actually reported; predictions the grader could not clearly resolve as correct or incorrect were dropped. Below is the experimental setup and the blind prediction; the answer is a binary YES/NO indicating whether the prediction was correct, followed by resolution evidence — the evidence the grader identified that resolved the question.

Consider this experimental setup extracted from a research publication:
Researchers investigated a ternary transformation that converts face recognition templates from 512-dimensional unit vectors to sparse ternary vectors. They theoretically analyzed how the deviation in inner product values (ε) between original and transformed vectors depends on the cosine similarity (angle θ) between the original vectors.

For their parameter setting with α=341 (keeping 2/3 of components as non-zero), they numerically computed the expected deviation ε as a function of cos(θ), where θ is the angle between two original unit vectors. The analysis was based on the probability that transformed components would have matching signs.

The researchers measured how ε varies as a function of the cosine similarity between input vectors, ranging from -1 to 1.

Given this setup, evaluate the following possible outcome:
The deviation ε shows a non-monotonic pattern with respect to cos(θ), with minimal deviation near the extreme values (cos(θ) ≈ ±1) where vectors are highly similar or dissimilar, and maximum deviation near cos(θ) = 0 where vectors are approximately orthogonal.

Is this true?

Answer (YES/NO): NO